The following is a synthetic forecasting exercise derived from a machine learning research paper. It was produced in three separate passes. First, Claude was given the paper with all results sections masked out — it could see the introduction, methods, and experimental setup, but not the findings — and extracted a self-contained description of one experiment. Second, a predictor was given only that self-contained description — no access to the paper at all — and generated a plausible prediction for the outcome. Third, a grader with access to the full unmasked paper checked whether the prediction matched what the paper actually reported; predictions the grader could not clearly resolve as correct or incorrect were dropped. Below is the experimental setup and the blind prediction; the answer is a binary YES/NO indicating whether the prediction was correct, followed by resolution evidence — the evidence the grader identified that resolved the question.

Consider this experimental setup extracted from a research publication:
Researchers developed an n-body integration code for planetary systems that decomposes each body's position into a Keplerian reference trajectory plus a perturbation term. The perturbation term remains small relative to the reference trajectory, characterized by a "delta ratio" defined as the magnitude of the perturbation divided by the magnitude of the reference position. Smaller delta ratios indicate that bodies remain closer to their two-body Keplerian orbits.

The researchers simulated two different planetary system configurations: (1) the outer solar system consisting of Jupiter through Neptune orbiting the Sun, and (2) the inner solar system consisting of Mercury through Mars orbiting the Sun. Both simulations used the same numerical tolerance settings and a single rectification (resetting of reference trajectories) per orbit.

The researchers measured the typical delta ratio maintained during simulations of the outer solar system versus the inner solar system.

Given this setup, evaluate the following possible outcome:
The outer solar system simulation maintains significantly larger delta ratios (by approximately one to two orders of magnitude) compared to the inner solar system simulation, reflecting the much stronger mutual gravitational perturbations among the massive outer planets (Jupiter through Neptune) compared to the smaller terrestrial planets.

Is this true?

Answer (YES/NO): YES